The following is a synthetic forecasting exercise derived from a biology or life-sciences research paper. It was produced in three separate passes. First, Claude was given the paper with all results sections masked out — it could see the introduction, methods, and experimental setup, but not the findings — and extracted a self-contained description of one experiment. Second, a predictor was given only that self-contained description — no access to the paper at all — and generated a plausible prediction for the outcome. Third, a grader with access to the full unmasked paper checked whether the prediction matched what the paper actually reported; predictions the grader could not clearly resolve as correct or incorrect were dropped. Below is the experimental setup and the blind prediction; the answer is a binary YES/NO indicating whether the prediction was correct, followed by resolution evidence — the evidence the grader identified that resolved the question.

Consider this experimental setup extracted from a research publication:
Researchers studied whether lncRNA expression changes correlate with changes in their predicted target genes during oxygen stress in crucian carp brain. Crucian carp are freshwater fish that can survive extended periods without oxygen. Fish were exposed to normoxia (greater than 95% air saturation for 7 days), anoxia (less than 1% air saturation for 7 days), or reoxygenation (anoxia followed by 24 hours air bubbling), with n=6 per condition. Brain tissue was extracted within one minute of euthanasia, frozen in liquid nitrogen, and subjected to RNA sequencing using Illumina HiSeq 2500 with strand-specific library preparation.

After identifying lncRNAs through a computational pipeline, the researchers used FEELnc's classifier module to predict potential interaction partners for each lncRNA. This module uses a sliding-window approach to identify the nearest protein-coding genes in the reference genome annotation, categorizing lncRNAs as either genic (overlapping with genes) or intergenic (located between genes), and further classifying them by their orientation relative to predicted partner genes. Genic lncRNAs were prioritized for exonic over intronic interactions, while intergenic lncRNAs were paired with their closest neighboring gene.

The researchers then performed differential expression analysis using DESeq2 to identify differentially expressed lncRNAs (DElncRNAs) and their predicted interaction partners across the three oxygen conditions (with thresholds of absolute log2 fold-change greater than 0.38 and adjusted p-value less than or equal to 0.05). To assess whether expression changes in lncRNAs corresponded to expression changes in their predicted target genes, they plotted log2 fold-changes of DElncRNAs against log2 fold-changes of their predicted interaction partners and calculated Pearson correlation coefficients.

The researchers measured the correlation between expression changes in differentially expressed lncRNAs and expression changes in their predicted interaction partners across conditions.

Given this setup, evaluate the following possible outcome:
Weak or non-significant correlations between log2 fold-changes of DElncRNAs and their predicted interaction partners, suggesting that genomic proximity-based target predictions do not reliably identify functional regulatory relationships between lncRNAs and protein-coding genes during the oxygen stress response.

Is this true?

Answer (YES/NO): NO